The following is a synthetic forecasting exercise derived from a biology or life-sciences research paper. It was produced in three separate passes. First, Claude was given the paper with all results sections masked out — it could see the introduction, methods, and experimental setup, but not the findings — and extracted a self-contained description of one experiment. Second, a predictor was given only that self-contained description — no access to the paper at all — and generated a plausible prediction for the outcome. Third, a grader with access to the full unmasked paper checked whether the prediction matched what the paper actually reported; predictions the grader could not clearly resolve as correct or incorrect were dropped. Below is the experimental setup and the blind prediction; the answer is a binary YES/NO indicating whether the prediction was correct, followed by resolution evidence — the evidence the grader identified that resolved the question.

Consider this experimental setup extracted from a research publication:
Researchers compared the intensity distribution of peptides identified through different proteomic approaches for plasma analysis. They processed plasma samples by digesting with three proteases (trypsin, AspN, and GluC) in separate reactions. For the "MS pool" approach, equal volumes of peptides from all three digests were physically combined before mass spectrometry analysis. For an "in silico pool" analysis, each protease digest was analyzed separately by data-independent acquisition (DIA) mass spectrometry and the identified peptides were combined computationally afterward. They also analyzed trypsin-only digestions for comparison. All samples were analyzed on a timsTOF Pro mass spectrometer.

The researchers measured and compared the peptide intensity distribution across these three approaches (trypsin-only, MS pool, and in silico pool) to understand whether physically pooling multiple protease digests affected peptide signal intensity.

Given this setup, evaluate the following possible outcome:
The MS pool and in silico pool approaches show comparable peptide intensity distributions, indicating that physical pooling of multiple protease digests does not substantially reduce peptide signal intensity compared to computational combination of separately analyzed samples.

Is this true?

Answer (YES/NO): NO